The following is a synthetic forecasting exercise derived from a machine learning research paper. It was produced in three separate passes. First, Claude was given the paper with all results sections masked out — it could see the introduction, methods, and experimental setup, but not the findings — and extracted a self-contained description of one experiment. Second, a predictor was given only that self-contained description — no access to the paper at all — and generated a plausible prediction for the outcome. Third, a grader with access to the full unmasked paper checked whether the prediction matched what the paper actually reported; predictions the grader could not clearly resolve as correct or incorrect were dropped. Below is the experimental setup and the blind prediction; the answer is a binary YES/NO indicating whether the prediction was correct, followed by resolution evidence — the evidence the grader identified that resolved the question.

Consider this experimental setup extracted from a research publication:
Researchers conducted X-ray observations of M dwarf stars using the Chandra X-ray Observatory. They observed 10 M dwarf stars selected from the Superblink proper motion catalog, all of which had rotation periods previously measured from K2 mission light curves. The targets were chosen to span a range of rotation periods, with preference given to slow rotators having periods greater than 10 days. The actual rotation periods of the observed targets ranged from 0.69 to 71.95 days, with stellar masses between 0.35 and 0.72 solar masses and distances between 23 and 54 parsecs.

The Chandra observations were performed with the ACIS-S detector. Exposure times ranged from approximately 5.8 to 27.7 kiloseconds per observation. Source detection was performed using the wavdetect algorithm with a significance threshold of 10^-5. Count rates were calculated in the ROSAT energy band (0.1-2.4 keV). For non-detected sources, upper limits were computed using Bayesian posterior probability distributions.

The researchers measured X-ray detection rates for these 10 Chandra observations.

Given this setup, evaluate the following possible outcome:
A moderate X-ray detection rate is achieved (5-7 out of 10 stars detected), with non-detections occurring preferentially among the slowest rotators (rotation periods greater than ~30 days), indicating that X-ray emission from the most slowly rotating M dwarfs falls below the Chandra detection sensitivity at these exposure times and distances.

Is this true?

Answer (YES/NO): NO